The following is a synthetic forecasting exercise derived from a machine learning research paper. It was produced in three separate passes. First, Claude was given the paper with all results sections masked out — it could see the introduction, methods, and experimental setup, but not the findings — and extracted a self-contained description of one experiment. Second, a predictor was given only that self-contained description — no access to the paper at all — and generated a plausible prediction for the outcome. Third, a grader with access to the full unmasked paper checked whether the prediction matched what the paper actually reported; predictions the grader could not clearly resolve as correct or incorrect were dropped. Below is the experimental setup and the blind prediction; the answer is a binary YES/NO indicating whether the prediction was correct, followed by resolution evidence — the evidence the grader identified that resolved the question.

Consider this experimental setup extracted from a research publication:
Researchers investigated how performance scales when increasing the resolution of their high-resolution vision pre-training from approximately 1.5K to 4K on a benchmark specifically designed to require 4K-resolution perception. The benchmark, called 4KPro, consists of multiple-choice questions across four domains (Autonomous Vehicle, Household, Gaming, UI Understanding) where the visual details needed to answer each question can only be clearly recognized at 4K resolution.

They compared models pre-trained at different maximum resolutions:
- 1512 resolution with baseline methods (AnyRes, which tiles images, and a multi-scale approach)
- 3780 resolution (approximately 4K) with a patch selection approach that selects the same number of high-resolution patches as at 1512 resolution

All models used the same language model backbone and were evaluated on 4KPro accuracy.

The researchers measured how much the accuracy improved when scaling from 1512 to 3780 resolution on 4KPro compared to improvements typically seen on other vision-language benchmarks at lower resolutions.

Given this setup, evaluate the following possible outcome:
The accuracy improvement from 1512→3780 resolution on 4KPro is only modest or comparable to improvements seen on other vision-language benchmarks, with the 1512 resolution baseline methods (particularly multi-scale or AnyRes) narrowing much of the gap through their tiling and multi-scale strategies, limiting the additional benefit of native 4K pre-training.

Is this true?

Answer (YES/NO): NO